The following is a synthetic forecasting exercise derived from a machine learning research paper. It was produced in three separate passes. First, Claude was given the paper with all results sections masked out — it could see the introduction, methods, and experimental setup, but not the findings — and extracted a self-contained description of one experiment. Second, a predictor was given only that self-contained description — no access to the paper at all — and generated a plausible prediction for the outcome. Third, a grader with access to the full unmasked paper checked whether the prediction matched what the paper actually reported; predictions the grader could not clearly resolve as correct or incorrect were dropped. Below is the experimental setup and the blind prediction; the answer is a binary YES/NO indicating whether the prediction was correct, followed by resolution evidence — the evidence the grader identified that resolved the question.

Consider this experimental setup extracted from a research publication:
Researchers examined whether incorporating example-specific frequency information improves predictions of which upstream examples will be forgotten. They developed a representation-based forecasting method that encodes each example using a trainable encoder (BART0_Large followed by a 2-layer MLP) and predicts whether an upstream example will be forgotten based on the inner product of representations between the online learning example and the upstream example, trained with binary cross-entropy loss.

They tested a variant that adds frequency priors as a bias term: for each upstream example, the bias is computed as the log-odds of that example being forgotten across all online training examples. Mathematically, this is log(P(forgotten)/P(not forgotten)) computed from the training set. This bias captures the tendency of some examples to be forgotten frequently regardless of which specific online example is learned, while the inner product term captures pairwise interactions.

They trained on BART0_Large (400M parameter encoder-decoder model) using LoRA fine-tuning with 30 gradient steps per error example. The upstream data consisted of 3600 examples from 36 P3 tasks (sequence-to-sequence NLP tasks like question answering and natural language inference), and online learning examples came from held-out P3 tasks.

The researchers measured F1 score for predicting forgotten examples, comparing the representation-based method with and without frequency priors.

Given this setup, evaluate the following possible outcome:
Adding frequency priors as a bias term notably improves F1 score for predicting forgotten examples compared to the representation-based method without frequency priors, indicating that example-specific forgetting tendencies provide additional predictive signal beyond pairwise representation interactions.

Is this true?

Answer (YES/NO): YES